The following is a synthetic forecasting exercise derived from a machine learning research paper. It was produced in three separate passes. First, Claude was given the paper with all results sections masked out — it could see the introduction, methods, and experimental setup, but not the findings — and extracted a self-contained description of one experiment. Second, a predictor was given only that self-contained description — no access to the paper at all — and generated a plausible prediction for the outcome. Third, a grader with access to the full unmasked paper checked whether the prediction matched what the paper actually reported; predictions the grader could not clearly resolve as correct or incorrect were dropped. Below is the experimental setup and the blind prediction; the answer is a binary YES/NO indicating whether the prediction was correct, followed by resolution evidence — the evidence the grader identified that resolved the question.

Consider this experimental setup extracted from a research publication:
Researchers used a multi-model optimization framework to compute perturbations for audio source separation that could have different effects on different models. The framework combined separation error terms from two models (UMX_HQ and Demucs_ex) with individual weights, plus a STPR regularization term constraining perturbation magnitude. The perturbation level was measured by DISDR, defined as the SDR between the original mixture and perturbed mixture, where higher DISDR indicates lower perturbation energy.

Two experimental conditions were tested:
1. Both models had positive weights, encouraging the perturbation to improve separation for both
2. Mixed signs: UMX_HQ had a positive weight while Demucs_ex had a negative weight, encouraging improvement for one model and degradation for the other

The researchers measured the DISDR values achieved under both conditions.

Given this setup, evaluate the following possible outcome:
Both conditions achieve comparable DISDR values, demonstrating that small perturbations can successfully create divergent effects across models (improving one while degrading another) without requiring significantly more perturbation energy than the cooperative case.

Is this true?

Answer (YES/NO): YES